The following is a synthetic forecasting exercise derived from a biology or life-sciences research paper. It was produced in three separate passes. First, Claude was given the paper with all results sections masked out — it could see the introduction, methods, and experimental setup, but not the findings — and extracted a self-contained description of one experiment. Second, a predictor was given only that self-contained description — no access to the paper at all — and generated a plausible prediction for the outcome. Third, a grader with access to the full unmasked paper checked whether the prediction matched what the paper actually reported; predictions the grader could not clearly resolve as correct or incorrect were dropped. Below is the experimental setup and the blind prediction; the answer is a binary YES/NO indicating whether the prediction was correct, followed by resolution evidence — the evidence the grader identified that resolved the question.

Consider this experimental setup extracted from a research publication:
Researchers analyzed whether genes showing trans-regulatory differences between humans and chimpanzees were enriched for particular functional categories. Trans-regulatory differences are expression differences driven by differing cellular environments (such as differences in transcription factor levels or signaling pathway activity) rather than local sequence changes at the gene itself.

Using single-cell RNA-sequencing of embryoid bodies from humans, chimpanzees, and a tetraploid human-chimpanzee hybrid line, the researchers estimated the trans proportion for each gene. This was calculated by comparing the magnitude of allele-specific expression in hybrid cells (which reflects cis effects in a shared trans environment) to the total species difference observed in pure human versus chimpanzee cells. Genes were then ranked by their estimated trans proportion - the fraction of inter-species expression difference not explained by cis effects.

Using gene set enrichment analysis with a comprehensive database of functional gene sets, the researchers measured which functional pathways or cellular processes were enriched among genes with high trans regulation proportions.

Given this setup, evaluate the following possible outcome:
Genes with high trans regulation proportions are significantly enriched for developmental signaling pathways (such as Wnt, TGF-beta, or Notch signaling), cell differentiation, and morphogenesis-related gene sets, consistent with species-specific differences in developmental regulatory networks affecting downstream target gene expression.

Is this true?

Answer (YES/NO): YES